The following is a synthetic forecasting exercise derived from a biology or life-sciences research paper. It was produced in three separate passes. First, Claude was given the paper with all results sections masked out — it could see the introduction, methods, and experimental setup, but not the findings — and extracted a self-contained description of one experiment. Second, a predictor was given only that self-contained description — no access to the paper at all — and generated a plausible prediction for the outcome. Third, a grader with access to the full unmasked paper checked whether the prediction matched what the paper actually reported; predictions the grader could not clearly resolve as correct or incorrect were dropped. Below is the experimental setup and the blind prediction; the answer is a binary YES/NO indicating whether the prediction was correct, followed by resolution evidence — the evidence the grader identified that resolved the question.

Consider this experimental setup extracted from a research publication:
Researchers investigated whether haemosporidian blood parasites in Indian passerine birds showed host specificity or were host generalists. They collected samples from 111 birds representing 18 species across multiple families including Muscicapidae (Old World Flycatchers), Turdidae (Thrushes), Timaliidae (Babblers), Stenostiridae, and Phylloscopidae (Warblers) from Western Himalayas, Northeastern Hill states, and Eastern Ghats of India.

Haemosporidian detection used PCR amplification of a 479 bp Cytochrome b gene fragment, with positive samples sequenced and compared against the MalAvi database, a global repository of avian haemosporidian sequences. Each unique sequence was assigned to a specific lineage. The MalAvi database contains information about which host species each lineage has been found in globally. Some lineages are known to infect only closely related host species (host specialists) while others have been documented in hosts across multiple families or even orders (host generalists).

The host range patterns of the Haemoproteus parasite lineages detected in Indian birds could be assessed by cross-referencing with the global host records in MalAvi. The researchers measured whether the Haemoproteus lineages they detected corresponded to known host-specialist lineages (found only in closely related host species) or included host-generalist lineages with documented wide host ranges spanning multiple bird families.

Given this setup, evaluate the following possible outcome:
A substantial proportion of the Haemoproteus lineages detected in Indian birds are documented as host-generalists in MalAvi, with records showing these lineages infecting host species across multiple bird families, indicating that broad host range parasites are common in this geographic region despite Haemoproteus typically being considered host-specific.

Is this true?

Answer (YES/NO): NO